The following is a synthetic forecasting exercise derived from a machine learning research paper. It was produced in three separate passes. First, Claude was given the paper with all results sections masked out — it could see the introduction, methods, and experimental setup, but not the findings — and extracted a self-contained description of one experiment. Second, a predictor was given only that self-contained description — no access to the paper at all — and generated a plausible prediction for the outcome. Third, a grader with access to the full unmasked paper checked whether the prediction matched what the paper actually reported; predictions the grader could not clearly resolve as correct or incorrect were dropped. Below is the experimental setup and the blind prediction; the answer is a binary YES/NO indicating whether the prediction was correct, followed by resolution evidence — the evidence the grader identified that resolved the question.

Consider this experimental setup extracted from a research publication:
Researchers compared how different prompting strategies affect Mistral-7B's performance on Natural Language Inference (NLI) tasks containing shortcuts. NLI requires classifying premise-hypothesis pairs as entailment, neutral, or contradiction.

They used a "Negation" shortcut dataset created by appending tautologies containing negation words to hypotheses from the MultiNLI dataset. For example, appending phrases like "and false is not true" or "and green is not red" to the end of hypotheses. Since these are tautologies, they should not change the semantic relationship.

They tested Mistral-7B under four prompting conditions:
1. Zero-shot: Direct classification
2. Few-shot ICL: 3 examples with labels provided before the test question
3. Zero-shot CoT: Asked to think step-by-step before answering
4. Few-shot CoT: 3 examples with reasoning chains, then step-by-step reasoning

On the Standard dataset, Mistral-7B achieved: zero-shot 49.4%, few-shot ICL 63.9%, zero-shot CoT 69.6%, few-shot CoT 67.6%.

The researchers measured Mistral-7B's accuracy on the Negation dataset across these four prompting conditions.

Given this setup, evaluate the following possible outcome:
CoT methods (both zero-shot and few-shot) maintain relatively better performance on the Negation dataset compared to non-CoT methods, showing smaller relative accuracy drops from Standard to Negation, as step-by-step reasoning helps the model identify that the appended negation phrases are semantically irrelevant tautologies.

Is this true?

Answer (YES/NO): NO